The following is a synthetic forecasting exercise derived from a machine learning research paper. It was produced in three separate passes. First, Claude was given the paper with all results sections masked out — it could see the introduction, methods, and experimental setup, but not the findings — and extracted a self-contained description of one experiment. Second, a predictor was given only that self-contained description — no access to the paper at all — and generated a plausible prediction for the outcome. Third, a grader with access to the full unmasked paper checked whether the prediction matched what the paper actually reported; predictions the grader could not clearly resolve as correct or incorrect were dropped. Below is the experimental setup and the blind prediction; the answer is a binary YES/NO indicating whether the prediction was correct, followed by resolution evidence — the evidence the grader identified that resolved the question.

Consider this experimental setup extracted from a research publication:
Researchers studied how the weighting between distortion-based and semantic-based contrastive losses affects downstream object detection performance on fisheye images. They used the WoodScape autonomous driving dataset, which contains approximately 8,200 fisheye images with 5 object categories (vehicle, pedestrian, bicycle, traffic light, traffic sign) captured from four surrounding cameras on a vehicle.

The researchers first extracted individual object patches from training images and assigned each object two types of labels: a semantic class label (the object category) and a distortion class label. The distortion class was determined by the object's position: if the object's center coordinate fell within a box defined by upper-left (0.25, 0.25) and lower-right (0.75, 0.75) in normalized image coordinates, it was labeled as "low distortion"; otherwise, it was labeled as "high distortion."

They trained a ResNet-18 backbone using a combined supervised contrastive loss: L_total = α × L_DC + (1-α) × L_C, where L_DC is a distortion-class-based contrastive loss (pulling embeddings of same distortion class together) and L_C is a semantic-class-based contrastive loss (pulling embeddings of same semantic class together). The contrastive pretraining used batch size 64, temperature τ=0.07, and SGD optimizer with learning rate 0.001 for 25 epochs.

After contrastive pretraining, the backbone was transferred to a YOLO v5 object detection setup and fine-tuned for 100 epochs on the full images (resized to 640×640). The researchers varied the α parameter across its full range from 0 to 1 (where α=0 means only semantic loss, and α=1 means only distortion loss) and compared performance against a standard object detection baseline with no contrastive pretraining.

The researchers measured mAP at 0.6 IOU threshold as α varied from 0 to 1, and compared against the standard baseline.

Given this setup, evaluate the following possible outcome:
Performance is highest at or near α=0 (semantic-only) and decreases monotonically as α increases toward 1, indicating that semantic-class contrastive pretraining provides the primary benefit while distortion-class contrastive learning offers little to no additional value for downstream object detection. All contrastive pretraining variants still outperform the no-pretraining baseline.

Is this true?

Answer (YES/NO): NO